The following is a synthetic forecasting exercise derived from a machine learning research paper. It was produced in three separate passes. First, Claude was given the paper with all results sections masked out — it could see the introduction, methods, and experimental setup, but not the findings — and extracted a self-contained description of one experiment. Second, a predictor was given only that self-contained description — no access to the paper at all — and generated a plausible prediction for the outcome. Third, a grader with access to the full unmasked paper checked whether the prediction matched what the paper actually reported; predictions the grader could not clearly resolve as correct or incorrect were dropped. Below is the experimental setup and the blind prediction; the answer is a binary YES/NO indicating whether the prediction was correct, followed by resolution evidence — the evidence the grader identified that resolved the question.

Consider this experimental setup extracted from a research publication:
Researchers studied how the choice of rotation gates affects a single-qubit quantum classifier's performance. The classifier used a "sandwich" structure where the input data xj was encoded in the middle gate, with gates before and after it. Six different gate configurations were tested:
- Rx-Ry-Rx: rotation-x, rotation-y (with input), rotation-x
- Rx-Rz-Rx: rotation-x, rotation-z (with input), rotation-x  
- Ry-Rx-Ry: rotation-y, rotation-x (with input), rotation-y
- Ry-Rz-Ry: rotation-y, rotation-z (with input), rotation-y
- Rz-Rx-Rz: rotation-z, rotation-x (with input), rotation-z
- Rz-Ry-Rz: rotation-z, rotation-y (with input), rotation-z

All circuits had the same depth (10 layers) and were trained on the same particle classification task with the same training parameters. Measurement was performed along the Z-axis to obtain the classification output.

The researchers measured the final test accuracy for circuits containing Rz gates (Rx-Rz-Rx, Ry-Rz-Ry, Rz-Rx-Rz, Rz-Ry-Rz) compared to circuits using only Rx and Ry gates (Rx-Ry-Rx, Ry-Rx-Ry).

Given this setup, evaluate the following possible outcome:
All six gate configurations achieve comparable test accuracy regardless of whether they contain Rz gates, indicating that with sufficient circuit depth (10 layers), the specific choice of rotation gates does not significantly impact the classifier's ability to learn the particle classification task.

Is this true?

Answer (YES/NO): NO